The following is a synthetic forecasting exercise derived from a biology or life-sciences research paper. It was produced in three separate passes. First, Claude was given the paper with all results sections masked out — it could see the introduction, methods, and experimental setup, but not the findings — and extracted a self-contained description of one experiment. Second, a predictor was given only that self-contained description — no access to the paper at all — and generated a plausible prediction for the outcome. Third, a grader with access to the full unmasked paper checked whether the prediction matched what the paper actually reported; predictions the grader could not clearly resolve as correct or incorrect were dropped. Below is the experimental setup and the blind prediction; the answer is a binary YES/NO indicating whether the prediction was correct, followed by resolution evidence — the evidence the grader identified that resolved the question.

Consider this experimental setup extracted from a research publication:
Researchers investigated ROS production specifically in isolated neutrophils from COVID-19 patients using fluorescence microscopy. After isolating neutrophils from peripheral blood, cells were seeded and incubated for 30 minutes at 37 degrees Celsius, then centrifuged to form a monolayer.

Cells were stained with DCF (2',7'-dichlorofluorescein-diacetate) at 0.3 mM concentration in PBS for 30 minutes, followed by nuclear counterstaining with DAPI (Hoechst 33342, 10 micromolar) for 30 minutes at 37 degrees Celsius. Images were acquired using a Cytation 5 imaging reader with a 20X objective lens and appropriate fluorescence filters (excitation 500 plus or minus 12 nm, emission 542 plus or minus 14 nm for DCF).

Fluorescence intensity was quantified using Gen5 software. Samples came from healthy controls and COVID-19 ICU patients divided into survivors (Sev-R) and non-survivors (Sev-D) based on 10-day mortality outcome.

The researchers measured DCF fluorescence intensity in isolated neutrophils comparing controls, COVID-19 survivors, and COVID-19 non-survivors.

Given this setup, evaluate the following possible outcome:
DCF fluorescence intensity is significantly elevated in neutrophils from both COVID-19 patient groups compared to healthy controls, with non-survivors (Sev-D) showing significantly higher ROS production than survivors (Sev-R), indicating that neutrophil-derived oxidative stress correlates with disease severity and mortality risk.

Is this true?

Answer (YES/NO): YES